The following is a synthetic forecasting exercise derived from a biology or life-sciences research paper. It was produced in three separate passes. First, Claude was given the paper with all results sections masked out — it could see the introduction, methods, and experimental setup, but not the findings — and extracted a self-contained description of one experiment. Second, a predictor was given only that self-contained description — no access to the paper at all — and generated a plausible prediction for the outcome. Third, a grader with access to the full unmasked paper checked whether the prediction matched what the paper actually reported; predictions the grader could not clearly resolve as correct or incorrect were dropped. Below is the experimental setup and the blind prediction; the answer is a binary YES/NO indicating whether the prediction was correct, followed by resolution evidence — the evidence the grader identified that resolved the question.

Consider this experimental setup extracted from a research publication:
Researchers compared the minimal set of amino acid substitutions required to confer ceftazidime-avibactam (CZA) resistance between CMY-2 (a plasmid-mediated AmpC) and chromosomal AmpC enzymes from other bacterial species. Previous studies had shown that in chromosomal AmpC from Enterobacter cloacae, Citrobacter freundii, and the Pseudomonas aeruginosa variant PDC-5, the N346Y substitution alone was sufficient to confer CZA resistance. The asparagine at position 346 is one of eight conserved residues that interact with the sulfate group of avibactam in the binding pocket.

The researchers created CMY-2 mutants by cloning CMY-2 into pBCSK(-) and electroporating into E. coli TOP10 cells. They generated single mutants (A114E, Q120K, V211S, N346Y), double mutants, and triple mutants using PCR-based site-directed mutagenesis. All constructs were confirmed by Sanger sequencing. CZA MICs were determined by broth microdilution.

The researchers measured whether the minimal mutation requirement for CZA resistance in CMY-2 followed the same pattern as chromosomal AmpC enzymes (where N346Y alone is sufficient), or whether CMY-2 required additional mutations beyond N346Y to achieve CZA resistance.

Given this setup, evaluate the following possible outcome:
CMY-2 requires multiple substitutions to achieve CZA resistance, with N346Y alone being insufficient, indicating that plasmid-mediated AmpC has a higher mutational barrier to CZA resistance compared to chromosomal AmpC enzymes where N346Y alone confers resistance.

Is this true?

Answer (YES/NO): YES